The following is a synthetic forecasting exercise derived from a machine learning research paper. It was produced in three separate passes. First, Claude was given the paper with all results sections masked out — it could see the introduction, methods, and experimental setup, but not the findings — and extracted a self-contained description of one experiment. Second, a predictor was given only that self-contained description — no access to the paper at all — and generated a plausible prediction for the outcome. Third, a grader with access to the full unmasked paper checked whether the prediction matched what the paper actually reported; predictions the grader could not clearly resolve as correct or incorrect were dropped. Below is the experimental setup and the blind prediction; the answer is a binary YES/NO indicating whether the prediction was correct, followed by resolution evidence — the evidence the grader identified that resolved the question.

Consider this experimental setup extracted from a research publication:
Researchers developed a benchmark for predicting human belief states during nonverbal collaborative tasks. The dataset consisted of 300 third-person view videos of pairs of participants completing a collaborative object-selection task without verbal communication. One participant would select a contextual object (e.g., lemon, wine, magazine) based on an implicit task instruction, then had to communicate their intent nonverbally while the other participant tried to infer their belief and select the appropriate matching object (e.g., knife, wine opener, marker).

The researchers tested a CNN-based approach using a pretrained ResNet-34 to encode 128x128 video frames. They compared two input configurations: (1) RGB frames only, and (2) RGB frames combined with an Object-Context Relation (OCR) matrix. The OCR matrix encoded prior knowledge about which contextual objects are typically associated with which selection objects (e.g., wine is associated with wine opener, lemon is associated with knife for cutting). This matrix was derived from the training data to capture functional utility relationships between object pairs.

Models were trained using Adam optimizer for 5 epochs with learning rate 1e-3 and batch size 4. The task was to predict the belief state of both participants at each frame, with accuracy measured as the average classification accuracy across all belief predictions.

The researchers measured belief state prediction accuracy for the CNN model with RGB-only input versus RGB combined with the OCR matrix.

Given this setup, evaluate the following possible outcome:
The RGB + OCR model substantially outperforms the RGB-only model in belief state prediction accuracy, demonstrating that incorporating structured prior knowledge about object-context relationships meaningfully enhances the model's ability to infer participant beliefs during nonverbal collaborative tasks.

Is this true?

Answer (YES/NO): NO